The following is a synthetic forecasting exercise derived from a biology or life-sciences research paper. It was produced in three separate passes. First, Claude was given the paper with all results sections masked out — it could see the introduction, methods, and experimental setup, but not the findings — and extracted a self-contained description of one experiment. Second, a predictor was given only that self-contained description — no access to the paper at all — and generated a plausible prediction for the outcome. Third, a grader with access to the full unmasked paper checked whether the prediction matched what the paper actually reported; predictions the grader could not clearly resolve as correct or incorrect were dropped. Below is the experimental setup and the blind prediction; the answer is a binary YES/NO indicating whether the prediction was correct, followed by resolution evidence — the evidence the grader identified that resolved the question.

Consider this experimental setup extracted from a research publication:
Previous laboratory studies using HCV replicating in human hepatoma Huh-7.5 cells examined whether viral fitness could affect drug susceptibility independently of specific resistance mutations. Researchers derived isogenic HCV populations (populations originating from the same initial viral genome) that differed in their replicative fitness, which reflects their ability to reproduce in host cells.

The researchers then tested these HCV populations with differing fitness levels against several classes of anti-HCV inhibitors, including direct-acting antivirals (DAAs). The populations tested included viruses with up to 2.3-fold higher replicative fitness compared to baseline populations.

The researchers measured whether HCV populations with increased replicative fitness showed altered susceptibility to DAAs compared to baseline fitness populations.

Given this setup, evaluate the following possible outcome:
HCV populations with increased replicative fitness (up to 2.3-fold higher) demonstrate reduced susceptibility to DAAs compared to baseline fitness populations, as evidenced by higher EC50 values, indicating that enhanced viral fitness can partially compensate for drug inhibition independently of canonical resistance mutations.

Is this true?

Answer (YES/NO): YES